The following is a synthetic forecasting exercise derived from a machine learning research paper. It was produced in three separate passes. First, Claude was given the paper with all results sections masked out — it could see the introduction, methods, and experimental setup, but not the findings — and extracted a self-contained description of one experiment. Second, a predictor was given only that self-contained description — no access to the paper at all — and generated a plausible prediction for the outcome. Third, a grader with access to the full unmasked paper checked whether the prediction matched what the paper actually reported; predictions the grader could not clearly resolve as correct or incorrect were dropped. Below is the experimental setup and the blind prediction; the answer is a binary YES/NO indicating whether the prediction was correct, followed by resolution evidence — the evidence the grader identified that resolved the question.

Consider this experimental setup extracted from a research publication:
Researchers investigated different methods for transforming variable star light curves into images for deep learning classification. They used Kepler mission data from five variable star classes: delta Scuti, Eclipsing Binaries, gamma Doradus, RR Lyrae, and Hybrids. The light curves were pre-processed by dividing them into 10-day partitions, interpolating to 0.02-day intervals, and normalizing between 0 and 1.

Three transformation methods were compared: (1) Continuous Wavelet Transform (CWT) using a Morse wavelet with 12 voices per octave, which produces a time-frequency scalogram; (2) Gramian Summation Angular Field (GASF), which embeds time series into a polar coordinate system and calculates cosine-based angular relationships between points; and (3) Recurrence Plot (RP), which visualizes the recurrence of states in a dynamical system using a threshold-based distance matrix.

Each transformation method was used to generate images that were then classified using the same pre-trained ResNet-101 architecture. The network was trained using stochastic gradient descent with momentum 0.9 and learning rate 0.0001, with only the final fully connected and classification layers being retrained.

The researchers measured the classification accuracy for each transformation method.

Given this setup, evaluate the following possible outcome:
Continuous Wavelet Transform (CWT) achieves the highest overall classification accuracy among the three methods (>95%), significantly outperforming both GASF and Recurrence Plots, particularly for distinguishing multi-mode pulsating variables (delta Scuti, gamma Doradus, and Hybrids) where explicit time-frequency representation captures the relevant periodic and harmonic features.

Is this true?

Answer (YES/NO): YES